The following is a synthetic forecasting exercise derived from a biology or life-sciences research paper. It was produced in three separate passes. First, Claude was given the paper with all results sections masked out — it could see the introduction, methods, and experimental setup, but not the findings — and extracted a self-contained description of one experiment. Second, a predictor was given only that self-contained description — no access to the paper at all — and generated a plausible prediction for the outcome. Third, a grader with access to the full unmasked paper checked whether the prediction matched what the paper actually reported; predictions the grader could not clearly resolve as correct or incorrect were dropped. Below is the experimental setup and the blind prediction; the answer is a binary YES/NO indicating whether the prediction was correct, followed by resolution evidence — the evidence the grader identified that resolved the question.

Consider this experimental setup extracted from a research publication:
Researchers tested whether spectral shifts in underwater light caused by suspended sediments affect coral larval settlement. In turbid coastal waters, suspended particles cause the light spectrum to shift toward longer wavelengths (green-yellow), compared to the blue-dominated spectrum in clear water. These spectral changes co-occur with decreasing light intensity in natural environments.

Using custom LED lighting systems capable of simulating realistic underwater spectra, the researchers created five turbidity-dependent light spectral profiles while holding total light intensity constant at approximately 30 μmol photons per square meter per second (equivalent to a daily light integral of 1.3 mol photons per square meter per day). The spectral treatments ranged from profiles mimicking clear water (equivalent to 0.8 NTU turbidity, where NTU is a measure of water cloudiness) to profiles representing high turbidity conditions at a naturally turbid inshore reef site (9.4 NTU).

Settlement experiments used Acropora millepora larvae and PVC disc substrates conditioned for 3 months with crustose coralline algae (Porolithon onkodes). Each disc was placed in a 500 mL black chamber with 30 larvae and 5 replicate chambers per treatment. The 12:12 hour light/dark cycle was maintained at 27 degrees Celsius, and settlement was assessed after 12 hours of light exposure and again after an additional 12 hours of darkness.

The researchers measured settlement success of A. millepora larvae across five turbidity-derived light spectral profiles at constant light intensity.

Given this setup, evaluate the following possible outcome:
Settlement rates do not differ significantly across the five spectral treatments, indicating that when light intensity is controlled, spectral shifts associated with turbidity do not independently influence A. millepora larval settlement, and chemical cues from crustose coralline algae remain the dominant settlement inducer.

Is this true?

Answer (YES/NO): YES